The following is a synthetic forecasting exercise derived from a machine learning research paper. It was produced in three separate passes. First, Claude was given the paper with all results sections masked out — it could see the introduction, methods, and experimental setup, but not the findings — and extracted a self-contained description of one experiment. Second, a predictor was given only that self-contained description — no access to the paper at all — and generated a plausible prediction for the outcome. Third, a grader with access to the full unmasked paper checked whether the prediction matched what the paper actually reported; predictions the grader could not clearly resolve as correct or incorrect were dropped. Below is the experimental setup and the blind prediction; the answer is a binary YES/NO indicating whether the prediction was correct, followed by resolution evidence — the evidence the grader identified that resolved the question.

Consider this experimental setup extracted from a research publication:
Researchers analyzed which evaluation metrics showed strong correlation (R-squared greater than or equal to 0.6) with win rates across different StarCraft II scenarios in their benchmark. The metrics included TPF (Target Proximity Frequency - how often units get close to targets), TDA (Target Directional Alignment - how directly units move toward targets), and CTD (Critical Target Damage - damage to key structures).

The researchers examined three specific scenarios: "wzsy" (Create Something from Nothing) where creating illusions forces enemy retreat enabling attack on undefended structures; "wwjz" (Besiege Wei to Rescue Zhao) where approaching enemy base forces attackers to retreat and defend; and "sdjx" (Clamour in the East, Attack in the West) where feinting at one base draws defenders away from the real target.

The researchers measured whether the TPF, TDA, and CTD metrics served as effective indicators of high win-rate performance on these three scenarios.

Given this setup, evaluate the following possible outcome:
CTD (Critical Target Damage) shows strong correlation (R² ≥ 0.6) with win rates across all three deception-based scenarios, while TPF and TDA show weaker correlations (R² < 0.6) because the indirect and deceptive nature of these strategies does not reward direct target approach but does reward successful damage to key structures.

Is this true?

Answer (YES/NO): NO